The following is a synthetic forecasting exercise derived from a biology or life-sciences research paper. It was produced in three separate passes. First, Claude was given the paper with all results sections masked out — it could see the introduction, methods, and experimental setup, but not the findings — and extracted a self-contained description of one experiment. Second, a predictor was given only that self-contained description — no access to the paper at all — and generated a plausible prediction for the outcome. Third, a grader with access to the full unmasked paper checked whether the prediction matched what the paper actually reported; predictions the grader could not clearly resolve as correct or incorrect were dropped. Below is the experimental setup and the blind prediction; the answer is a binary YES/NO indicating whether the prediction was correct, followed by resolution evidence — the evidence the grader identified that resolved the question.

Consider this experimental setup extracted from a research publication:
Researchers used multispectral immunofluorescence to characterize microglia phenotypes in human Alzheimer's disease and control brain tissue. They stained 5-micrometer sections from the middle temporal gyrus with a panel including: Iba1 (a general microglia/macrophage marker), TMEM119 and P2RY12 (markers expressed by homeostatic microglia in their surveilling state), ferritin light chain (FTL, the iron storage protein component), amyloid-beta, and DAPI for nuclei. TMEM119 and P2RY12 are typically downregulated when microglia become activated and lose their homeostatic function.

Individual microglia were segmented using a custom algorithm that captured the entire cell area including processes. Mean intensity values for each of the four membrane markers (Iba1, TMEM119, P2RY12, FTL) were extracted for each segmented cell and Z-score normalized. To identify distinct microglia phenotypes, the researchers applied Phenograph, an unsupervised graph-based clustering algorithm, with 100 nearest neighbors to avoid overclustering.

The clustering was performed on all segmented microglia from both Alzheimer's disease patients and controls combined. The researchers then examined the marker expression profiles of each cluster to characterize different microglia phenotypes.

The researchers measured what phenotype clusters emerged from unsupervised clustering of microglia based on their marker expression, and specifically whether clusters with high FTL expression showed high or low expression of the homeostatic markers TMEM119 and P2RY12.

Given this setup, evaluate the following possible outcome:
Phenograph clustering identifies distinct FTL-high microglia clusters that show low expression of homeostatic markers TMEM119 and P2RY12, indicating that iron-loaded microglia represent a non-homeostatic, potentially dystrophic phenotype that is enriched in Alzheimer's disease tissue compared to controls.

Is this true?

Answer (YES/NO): YES